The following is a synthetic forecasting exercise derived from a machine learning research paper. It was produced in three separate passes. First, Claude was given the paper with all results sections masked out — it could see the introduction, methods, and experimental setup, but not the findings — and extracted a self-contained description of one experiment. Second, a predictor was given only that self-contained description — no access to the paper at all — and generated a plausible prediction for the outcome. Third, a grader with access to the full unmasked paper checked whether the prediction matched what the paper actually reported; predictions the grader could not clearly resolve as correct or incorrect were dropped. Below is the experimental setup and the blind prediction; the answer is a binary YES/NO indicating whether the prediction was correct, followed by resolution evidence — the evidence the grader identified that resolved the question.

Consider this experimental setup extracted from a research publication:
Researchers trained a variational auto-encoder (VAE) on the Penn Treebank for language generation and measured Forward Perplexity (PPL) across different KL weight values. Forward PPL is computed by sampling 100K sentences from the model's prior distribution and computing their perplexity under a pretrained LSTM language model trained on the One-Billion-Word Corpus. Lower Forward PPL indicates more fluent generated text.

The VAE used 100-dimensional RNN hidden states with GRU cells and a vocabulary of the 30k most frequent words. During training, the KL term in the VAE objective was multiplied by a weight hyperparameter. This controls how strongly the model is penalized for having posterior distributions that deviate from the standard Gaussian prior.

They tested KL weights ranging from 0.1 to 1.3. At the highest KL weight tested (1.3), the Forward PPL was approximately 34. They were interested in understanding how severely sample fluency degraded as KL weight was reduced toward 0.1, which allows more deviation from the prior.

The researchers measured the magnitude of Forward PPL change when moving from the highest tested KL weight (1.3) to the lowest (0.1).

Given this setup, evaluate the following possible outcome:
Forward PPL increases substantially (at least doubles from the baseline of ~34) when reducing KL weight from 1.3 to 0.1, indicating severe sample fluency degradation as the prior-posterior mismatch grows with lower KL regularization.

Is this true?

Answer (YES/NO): NO